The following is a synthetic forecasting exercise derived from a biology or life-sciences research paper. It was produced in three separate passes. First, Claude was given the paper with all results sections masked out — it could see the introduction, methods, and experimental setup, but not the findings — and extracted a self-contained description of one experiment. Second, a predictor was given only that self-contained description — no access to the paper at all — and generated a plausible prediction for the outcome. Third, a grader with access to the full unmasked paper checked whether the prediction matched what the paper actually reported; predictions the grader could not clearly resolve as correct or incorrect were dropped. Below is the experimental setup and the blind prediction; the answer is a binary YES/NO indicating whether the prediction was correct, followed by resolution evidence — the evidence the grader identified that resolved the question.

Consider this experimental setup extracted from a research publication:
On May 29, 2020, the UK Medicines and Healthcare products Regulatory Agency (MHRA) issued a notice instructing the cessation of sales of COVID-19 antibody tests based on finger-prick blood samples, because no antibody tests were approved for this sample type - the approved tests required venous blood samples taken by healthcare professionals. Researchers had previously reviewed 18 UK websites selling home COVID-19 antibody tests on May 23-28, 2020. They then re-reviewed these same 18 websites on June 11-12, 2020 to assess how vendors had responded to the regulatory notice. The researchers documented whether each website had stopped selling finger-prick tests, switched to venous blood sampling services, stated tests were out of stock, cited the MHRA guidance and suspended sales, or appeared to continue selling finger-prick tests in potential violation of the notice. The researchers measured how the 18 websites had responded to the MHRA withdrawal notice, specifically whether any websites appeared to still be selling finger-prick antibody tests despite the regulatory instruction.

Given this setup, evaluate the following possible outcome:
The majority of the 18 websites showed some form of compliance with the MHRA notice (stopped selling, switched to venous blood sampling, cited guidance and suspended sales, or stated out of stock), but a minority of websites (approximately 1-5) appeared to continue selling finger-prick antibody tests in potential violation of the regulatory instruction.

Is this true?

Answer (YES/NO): YES